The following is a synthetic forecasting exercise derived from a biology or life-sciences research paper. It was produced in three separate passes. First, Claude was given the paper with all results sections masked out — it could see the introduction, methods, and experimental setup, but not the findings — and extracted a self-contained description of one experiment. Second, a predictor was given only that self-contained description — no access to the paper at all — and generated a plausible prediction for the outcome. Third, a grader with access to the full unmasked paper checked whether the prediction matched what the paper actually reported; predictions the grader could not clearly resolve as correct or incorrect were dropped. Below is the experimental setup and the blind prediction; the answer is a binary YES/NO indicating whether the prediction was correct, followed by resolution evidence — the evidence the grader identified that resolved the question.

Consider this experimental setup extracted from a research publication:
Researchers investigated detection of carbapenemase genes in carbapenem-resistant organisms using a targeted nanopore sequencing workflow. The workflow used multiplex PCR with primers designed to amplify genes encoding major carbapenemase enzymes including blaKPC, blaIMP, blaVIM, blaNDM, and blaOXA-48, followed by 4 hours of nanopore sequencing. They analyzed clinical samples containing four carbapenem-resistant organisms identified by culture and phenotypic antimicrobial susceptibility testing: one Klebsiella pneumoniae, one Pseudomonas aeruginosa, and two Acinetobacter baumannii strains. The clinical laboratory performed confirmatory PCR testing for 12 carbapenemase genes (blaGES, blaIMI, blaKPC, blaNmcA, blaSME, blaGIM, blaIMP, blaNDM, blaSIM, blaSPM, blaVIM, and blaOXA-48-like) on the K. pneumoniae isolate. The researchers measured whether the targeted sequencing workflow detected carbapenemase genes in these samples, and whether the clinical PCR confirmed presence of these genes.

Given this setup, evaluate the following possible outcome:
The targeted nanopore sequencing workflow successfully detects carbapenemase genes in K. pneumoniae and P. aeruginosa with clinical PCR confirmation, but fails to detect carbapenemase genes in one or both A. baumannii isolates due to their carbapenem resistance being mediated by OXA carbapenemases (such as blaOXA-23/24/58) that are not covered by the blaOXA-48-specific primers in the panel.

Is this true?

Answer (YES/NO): NO